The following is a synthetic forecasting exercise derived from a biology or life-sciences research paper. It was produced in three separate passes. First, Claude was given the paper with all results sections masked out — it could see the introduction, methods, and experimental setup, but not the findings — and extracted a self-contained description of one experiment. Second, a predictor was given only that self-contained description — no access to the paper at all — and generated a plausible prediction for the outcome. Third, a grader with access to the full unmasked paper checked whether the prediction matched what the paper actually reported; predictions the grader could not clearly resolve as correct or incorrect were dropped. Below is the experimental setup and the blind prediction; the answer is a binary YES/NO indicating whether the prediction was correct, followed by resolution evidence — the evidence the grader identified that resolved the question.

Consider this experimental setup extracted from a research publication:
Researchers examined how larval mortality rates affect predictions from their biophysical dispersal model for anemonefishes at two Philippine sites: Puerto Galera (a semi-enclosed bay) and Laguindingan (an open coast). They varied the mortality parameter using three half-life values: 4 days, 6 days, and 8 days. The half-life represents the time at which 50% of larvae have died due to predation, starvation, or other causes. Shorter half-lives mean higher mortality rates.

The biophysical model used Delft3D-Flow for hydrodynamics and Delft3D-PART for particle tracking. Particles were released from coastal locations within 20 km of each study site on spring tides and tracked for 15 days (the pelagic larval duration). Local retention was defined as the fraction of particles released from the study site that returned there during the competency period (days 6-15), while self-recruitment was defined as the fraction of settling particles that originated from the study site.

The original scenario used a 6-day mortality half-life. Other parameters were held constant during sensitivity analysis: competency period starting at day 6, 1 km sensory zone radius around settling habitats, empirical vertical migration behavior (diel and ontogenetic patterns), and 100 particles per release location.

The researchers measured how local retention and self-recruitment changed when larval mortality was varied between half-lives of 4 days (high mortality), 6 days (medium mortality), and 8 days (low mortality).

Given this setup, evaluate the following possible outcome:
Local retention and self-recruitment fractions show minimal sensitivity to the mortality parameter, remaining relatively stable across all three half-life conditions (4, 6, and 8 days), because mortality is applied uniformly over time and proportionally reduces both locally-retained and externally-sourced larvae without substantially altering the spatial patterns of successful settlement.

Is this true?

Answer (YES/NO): NO